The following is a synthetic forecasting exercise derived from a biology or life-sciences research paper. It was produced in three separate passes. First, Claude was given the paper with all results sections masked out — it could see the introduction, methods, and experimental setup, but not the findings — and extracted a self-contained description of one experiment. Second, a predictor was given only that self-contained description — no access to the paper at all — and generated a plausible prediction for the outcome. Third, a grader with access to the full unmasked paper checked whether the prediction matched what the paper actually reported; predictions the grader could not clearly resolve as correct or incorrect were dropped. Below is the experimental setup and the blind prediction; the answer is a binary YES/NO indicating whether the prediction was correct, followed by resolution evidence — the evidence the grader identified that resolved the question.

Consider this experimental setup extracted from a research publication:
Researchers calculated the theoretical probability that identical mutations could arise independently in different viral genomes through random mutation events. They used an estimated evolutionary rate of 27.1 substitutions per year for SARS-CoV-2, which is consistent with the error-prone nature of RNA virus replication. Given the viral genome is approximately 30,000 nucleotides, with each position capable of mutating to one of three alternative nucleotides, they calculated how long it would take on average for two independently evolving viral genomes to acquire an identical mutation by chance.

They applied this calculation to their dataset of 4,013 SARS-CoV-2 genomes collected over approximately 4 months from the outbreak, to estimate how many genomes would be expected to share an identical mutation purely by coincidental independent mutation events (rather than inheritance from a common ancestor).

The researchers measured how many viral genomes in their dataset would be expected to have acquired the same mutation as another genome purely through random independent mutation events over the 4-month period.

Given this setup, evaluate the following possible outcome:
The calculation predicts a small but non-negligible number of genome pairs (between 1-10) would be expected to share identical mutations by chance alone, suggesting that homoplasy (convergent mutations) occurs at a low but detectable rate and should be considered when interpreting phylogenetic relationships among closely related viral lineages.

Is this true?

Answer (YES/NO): NO